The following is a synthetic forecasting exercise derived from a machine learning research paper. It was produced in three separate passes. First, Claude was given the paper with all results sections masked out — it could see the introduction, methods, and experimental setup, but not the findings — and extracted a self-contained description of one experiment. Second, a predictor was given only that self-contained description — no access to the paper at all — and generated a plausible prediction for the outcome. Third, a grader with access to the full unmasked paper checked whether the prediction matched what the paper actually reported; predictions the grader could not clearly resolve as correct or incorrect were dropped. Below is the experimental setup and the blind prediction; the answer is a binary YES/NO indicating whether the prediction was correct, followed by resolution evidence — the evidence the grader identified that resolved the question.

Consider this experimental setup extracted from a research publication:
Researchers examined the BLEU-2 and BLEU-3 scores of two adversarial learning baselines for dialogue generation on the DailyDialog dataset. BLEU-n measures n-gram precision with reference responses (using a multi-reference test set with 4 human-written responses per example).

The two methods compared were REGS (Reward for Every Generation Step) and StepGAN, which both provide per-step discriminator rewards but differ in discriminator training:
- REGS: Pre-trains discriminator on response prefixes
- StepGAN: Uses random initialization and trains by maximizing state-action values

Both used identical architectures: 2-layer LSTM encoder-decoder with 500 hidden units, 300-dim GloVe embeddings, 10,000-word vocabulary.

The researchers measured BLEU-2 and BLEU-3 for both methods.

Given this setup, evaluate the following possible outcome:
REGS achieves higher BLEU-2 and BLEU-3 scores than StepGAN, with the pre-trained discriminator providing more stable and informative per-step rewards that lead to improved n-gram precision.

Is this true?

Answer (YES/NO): YES